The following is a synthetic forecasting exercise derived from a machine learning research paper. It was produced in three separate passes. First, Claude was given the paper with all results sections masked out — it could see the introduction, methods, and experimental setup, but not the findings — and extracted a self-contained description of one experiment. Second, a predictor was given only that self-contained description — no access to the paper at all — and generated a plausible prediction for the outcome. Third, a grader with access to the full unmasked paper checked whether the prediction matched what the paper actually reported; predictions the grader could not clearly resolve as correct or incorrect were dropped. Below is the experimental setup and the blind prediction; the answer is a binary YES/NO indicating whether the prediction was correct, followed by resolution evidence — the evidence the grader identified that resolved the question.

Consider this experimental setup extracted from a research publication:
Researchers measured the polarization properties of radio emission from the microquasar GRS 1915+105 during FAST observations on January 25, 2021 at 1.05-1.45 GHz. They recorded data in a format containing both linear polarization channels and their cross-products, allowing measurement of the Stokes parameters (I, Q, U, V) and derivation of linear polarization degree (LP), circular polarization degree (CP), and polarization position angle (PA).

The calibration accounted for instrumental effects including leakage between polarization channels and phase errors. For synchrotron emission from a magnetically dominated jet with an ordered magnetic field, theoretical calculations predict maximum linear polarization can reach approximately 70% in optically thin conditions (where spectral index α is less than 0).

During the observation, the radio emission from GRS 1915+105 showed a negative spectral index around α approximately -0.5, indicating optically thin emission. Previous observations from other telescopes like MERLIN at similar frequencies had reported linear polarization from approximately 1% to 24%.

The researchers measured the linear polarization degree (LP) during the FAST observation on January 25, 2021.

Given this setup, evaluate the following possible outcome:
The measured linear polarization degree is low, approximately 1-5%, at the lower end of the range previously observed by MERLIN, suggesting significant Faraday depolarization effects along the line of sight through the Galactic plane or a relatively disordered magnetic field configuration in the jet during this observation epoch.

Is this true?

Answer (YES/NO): NO